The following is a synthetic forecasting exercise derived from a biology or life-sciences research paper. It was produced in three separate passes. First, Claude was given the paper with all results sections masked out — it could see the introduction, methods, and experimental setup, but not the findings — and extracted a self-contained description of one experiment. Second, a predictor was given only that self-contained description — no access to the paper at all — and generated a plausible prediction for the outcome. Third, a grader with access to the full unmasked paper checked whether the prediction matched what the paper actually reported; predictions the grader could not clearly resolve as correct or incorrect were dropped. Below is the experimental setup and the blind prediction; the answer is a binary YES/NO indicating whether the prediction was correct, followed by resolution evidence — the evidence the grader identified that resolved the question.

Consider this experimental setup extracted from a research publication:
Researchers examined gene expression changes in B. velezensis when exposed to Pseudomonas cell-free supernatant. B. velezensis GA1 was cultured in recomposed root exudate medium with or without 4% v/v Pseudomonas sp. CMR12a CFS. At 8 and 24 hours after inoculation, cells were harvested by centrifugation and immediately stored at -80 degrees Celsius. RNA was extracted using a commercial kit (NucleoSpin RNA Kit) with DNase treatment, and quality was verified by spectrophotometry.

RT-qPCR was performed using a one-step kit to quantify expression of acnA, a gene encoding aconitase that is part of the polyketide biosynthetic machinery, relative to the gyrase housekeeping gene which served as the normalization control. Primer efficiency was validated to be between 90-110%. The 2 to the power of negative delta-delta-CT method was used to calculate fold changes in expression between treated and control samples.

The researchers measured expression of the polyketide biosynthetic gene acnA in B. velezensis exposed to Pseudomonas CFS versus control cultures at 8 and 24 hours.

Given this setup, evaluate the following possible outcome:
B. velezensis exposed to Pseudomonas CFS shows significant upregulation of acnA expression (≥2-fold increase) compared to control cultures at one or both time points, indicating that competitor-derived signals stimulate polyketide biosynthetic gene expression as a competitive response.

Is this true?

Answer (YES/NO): YES